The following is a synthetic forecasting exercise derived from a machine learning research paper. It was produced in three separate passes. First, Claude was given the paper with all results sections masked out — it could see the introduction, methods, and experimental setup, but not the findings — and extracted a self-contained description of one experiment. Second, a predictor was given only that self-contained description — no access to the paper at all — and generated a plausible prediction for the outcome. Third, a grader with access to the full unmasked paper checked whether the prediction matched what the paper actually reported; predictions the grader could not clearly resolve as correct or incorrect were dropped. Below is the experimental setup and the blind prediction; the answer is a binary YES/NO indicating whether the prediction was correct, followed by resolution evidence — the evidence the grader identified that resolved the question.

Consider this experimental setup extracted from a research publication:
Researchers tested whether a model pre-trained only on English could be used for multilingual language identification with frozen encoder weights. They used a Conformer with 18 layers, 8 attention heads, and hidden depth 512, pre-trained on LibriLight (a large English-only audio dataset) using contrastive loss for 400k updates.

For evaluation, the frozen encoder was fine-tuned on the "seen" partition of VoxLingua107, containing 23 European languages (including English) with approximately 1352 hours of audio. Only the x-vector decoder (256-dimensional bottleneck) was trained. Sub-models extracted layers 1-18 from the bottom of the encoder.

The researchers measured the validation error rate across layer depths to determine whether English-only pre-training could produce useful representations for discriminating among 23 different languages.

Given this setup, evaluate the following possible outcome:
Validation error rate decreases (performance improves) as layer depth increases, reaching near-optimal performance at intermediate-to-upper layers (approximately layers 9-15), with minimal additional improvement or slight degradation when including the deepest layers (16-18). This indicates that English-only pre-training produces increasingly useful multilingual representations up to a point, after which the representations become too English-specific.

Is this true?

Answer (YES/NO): NO